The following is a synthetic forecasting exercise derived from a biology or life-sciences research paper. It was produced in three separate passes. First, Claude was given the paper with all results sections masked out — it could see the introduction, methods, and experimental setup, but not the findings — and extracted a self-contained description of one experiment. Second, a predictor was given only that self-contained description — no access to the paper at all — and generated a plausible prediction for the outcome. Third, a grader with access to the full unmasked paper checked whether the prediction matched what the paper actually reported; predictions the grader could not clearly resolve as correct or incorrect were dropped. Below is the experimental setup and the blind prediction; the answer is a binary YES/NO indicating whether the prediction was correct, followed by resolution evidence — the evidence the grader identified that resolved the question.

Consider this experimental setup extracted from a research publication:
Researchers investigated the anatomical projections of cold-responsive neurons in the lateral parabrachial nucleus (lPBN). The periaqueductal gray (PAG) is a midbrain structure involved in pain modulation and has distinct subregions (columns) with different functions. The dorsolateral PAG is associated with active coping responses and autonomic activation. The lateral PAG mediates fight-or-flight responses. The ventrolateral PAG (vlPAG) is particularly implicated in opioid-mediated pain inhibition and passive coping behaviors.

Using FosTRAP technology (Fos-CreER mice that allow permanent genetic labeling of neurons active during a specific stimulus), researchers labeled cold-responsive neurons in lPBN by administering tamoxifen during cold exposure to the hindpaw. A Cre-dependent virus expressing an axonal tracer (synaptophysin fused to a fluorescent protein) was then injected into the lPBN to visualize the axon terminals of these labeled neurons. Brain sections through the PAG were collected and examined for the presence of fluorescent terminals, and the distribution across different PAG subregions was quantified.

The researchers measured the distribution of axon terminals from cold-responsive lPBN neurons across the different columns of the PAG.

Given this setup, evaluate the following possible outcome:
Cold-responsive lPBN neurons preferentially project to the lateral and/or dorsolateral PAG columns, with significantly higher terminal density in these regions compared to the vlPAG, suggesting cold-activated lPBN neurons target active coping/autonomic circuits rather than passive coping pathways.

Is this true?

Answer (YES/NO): NO